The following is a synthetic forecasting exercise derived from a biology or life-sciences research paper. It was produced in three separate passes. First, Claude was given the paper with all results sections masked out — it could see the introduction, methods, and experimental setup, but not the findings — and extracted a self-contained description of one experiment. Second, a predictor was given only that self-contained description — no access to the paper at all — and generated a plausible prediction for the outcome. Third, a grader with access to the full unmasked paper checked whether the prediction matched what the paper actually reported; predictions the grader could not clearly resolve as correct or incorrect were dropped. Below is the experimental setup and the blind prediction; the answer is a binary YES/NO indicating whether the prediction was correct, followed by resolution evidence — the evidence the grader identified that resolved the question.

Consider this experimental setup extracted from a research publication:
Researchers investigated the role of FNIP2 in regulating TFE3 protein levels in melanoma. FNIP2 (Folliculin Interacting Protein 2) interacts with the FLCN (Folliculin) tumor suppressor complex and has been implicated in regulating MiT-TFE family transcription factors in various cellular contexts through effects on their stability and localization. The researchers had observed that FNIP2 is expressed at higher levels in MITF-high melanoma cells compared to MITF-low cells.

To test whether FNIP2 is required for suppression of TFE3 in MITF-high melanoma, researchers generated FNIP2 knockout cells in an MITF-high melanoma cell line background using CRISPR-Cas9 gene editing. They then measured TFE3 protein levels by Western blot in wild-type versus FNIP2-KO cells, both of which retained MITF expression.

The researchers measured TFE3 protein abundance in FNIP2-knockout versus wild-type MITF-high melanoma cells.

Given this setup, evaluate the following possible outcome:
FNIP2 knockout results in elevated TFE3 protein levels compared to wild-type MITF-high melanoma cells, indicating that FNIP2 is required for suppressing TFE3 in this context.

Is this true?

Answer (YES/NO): NO